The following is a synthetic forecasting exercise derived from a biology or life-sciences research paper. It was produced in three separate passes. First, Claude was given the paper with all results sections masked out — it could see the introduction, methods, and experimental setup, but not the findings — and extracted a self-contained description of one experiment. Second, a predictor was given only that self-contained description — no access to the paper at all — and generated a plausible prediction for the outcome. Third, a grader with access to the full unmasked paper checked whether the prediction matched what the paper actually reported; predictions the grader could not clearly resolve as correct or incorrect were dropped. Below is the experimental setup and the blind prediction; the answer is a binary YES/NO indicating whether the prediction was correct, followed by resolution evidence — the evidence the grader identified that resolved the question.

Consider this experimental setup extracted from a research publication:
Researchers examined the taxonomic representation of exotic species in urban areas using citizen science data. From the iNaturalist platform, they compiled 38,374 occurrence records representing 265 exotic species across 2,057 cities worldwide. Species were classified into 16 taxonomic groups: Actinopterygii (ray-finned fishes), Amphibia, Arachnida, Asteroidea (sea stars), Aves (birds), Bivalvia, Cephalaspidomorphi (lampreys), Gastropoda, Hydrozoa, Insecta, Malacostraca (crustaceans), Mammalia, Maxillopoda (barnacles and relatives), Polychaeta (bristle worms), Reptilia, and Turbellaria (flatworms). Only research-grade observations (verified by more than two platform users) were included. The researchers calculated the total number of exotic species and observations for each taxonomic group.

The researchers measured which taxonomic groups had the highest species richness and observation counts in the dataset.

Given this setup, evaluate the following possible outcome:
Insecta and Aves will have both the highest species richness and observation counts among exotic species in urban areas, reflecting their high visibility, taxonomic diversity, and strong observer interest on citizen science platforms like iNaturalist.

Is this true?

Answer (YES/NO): YES